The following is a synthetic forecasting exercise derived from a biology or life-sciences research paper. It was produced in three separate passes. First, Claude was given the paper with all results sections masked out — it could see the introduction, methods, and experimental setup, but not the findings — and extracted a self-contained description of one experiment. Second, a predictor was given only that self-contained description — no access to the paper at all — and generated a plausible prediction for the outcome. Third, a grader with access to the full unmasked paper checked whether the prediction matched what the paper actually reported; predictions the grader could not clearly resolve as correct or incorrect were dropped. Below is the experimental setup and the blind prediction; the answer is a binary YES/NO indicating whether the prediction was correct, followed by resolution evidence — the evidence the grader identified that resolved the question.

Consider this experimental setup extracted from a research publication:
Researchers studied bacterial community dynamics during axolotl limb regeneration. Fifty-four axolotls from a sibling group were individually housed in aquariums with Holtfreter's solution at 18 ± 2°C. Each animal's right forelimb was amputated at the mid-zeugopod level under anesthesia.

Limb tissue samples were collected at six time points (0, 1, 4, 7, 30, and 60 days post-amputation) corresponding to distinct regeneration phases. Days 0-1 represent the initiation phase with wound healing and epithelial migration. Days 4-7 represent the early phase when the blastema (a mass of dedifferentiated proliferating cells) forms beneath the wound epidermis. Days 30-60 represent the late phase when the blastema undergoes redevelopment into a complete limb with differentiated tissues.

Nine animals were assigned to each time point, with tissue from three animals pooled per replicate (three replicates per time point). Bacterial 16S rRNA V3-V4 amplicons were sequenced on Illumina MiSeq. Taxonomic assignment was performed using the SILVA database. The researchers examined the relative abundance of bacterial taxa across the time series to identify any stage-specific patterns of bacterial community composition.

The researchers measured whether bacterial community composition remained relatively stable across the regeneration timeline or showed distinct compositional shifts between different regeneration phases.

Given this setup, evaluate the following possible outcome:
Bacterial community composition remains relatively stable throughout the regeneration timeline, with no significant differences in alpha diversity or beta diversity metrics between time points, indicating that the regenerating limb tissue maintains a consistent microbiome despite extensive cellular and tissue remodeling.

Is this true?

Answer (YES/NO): NO